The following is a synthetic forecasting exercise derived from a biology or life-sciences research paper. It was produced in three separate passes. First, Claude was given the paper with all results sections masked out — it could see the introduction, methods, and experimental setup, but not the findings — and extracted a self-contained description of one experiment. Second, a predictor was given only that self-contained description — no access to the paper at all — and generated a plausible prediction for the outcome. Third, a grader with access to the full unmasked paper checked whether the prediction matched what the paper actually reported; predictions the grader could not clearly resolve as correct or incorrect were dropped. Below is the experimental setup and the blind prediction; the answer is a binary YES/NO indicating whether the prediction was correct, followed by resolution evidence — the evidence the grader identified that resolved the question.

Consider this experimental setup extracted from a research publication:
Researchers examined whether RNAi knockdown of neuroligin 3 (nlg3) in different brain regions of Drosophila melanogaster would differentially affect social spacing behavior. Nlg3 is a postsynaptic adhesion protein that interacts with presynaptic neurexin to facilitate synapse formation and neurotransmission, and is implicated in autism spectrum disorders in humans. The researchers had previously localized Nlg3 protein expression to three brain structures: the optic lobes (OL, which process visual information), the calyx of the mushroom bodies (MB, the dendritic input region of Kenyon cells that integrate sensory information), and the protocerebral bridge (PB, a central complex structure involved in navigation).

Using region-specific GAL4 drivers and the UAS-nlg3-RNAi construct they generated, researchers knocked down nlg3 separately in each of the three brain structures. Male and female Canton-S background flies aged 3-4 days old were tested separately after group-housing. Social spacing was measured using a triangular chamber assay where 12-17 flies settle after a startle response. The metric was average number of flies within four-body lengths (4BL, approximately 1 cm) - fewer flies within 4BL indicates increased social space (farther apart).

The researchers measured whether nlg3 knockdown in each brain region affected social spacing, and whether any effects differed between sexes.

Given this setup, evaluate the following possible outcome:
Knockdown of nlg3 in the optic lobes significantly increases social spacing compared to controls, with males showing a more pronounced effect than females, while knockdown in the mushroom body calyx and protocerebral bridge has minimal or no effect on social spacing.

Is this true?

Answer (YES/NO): NO